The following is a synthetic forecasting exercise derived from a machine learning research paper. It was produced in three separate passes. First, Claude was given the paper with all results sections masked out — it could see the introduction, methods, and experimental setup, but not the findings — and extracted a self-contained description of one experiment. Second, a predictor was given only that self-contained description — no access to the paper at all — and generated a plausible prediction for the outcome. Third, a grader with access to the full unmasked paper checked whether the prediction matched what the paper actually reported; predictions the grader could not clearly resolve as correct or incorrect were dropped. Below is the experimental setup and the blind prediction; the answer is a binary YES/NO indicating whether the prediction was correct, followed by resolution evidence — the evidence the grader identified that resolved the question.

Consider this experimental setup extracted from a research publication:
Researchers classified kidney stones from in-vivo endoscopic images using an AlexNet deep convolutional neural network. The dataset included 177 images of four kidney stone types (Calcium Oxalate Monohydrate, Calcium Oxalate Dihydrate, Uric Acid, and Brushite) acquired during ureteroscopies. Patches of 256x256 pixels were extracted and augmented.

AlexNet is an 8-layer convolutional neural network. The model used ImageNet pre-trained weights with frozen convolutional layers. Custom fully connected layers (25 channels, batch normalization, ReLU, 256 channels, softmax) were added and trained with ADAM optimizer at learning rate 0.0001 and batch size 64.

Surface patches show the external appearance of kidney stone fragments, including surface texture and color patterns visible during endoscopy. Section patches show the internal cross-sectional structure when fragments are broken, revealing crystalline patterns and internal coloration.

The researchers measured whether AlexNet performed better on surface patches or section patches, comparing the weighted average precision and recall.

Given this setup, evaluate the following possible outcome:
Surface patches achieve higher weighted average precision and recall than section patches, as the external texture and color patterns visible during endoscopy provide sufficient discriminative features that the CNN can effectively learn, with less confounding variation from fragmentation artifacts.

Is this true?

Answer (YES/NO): YES